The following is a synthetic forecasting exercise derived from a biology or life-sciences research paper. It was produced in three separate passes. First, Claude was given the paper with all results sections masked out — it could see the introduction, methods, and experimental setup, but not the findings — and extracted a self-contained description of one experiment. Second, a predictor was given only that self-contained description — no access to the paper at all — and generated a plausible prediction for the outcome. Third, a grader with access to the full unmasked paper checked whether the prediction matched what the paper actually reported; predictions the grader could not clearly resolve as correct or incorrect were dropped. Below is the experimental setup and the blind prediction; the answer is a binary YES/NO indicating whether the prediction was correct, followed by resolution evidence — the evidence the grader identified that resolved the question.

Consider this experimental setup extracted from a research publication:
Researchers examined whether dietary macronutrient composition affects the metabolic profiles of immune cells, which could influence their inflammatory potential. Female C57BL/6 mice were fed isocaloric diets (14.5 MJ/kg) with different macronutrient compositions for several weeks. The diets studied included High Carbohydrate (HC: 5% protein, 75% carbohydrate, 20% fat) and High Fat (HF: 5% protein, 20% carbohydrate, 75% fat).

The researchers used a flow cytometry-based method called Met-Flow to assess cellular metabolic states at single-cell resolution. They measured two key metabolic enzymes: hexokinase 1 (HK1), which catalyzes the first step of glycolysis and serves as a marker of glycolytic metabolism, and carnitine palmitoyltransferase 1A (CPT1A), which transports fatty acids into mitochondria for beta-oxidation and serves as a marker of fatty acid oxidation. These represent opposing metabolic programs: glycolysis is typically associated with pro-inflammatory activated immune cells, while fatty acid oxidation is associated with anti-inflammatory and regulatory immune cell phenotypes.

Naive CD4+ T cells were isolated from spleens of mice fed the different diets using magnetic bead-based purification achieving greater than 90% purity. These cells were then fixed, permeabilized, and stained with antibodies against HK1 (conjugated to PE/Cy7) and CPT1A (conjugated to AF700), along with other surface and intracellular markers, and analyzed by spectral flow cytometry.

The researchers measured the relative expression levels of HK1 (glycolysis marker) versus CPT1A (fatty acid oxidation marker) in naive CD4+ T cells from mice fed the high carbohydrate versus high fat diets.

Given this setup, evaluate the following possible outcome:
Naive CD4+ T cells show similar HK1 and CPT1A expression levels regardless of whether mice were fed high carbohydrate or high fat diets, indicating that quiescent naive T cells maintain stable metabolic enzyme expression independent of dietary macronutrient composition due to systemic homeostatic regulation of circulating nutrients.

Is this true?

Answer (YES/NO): NO